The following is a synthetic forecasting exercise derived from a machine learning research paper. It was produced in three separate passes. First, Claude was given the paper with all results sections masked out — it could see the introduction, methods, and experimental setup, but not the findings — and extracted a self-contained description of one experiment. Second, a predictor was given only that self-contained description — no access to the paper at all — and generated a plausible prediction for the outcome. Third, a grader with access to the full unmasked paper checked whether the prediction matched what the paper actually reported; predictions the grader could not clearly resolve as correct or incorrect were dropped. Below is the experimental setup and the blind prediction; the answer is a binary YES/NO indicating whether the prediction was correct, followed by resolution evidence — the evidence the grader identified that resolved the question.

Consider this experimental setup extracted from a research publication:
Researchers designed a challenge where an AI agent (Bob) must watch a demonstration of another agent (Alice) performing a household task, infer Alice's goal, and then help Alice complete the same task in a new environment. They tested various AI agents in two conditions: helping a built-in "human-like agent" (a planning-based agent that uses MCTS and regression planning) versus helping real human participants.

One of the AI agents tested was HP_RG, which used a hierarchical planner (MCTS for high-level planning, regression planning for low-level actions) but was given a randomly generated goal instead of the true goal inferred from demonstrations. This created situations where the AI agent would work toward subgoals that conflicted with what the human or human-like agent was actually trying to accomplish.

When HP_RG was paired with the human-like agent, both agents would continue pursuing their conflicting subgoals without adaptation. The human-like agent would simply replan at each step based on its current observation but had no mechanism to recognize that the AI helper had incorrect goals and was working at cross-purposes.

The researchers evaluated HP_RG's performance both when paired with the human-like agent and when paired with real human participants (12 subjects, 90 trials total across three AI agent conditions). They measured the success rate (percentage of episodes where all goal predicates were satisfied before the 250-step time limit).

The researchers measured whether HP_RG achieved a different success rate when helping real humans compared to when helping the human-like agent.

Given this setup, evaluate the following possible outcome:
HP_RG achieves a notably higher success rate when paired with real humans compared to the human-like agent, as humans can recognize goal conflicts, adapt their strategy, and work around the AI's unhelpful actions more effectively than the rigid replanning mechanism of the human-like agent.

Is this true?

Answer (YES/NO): YES